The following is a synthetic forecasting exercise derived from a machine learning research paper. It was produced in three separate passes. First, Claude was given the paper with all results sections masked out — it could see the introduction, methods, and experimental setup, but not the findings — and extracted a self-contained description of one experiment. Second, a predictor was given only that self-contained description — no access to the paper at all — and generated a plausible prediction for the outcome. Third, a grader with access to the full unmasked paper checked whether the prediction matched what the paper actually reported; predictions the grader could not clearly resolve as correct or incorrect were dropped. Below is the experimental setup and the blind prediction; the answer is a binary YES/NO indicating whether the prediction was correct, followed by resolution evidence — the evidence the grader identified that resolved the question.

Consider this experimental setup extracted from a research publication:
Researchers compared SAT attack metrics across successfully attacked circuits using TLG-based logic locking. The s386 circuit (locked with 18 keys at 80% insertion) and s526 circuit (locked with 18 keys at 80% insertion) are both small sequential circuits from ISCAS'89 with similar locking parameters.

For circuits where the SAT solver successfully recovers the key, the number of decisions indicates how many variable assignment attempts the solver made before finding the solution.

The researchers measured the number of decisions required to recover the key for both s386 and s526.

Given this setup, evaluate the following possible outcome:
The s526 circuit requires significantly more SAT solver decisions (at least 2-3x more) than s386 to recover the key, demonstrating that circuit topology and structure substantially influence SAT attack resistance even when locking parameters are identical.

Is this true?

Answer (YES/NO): NO